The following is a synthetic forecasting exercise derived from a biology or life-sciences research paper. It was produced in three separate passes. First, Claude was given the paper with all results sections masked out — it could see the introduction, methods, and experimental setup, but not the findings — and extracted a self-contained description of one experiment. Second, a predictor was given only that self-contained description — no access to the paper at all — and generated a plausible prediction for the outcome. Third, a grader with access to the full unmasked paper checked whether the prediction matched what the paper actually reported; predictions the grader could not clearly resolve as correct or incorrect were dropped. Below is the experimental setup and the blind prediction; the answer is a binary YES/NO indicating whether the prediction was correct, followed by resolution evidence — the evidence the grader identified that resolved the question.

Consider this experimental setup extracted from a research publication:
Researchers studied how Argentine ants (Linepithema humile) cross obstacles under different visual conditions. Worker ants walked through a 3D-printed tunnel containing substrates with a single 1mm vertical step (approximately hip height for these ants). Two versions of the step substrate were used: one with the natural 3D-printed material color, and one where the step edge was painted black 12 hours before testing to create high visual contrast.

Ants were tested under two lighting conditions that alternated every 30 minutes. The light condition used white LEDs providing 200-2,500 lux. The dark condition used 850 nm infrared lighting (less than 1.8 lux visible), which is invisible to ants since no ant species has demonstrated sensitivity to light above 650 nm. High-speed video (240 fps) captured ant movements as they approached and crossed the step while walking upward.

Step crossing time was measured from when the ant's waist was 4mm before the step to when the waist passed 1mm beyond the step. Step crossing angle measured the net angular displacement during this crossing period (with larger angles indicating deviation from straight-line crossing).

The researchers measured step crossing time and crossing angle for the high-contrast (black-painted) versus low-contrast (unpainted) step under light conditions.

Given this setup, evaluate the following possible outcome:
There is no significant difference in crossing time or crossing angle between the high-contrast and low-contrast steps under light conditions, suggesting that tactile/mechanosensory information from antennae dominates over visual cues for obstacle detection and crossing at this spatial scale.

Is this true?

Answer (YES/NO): YES